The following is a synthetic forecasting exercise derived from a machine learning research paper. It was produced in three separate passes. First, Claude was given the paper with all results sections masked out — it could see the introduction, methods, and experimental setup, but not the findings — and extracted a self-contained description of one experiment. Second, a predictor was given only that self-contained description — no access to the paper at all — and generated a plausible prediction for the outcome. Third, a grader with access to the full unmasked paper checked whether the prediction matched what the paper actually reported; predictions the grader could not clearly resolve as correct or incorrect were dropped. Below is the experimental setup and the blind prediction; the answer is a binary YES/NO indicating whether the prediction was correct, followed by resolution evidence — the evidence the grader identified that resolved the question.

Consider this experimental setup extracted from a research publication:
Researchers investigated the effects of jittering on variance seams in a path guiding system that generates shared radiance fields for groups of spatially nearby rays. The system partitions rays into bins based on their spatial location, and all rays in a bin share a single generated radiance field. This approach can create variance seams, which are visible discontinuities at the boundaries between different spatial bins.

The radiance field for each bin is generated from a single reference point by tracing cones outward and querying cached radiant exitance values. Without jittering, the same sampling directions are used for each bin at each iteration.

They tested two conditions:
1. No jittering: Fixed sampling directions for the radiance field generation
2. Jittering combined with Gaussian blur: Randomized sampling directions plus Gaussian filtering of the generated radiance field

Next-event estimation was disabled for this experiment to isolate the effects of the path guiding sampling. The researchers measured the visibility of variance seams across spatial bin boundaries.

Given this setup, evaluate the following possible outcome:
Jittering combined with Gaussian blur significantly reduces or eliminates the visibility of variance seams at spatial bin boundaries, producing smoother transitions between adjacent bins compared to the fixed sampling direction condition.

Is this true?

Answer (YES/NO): YES